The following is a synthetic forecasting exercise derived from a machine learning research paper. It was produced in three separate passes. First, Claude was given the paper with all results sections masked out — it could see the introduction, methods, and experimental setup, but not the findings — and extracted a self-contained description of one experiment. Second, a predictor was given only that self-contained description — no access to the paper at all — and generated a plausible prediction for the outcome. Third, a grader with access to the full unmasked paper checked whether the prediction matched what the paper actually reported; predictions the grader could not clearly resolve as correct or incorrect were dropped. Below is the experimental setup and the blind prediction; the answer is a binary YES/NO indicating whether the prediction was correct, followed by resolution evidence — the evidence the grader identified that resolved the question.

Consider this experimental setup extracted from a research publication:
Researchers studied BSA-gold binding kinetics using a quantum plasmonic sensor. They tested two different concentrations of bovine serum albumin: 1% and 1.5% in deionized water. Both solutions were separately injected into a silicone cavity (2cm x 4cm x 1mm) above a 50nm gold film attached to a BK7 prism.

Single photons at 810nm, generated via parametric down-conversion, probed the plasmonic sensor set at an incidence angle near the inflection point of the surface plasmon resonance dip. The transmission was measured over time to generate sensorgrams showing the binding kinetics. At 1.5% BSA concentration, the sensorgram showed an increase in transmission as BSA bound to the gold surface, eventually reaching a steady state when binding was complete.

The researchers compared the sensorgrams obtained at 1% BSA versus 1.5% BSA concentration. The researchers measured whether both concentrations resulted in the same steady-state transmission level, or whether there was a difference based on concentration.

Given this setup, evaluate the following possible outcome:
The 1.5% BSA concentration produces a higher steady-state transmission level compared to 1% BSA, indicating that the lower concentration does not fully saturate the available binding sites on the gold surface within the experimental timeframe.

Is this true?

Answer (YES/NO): YES